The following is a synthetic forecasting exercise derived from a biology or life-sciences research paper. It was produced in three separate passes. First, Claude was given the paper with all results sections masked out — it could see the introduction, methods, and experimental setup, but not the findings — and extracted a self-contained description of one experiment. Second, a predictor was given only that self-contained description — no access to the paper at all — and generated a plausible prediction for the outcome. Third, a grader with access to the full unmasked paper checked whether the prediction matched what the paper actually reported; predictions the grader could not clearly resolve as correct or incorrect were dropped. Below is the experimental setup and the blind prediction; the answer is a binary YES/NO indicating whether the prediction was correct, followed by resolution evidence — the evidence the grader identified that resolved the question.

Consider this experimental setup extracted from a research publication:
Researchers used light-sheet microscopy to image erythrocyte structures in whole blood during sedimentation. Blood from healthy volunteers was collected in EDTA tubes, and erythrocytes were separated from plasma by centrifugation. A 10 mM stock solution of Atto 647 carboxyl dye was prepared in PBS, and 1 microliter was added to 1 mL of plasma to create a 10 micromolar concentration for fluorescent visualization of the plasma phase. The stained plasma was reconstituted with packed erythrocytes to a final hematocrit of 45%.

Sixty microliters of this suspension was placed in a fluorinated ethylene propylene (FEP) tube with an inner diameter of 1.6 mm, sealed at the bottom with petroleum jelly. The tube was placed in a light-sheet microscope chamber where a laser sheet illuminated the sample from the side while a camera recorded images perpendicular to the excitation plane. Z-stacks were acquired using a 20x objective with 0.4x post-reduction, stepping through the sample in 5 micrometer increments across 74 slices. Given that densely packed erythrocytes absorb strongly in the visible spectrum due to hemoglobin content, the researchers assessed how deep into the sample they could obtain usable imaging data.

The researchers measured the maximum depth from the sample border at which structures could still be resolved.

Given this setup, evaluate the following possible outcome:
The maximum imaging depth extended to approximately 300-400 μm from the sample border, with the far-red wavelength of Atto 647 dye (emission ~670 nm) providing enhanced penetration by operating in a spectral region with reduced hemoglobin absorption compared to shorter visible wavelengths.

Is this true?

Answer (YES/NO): NO